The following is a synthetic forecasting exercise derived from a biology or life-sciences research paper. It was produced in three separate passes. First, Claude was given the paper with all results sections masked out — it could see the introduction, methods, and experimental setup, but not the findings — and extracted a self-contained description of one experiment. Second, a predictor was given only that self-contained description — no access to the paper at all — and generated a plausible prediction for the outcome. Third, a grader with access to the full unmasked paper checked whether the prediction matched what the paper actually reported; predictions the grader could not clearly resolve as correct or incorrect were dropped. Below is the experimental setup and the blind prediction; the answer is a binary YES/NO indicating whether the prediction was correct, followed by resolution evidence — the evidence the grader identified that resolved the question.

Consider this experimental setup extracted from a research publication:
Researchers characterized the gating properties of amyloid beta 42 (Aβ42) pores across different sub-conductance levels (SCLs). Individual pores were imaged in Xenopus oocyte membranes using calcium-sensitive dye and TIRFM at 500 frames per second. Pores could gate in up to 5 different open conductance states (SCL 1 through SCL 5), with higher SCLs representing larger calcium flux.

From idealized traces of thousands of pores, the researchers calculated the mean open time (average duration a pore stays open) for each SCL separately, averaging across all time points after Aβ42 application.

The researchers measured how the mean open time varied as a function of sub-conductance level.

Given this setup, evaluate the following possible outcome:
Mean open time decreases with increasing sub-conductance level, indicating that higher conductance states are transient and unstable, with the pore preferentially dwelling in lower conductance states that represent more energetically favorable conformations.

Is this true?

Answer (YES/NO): NO